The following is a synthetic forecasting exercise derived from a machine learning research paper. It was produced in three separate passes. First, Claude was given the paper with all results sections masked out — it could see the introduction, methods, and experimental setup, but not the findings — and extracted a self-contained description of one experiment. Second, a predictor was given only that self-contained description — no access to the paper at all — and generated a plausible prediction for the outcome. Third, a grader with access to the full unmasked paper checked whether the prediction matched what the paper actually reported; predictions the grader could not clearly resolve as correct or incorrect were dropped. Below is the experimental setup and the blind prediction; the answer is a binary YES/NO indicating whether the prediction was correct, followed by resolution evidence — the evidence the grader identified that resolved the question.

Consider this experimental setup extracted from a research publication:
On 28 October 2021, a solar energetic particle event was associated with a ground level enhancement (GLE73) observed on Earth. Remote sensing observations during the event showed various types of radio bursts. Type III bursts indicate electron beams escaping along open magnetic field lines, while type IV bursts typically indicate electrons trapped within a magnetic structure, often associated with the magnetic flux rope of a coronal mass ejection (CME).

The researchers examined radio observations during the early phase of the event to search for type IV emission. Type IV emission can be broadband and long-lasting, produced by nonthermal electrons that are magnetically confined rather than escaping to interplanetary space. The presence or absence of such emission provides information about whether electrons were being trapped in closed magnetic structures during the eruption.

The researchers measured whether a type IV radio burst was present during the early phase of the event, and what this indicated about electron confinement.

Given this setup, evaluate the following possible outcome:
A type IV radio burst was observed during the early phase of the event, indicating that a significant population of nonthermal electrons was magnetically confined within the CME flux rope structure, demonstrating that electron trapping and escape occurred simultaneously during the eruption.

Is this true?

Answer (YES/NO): YES